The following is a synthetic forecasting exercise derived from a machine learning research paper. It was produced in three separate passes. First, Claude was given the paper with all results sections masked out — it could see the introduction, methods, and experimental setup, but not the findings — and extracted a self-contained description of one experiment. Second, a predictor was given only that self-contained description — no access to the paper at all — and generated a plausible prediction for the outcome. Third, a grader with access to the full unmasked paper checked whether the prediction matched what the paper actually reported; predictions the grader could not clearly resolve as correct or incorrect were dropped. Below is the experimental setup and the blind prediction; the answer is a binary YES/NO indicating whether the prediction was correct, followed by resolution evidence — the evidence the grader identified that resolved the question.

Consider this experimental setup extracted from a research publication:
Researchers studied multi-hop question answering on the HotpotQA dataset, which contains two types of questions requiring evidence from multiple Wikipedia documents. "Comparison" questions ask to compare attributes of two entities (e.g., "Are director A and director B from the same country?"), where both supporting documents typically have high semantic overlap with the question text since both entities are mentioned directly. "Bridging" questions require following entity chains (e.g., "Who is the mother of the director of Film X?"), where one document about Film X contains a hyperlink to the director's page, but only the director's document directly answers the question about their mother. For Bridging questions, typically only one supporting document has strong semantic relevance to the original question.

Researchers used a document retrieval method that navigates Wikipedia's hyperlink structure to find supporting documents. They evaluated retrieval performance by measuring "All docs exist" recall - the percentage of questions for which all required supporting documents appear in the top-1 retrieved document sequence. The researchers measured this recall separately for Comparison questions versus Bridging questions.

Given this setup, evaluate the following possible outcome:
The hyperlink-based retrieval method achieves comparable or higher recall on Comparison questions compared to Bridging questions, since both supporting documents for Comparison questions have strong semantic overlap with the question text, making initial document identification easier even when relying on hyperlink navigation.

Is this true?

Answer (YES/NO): YES